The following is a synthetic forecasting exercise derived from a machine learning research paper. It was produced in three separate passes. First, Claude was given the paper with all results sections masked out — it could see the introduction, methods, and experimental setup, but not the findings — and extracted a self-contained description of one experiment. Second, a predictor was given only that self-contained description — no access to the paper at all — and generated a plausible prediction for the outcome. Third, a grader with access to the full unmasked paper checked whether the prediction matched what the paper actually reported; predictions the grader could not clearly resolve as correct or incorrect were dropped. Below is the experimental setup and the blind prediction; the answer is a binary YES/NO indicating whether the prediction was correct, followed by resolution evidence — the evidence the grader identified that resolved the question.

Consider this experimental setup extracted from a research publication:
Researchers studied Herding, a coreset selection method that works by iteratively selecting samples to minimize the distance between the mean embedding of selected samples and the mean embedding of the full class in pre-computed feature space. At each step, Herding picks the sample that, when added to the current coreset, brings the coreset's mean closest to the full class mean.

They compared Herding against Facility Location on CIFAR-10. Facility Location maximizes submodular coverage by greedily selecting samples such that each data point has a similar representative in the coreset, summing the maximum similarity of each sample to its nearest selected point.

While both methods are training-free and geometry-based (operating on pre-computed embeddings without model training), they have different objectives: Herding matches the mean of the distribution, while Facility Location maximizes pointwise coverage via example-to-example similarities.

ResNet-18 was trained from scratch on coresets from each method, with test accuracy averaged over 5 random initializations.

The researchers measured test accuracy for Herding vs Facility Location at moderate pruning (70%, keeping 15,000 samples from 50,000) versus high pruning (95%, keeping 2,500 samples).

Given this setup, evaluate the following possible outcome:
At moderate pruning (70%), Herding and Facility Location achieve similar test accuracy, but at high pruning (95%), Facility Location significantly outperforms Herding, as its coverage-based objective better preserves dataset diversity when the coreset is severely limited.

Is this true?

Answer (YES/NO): NO